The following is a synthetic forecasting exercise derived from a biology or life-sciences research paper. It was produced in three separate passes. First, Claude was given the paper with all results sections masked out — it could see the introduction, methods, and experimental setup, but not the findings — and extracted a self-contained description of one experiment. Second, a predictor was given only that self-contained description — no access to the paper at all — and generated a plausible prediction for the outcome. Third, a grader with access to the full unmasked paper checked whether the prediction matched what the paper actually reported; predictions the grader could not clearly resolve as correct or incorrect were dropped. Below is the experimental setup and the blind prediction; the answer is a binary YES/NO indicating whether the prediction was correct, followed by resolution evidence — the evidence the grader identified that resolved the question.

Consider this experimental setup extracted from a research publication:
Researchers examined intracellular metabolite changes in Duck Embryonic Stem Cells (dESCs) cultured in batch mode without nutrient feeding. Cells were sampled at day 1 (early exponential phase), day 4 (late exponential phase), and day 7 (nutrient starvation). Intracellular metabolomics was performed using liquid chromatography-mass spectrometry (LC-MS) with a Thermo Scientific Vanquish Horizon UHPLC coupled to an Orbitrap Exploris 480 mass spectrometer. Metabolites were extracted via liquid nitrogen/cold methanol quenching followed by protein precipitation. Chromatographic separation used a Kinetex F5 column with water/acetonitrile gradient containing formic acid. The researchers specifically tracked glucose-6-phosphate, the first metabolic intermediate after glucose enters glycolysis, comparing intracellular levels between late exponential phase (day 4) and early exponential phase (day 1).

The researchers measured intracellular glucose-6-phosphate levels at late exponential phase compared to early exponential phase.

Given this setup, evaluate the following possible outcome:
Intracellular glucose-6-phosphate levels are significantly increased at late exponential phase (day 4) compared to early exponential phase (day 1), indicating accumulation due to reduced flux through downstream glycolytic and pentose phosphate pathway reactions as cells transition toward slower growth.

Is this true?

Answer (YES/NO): YES